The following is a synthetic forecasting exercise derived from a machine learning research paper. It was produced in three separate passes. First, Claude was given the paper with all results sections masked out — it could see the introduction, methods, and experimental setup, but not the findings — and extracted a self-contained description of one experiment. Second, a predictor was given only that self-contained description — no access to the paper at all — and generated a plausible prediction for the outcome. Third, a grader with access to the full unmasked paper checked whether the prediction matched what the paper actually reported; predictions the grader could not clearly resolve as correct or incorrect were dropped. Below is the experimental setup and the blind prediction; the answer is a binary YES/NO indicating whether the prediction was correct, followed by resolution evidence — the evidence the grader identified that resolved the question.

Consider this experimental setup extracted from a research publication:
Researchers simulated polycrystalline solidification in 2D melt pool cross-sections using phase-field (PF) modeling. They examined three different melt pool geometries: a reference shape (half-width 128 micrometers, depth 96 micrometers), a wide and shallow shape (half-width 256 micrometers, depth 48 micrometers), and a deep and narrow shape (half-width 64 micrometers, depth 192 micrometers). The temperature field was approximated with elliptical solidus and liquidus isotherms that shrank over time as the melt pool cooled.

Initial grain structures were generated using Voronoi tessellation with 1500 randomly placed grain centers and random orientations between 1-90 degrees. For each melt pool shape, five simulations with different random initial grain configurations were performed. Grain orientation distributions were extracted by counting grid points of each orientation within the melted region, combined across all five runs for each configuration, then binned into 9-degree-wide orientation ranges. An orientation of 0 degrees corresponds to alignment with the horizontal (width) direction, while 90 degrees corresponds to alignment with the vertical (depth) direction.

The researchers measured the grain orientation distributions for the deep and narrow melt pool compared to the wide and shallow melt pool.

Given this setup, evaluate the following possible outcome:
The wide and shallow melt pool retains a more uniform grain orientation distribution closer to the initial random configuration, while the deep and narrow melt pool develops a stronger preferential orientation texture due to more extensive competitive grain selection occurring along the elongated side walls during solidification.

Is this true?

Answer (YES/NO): NO